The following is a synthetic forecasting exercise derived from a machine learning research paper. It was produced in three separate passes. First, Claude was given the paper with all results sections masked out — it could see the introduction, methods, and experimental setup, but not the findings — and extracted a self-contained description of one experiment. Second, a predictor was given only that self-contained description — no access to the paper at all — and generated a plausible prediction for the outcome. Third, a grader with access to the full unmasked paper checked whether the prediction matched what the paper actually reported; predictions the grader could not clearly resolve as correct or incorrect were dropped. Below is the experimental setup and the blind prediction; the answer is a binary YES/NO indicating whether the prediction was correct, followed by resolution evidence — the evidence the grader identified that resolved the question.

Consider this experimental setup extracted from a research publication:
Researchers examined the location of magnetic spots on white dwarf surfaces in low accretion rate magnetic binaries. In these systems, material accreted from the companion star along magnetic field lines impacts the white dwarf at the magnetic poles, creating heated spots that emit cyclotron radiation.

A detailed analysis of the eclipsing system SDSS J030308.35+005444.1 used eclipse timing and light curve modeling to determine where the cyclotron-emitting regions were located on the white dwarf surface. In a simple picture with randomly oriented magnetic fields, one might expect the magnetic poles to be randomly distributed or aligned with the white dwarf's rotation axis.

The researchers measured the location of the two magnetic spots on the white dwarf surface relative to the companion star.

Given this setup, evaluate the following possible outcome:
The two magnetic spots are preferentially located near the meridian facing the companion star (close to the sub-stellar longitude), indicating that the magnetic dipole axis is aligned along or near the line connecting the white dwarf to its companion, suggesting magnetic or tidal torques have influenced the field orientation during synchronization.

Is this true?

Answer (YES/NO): NO